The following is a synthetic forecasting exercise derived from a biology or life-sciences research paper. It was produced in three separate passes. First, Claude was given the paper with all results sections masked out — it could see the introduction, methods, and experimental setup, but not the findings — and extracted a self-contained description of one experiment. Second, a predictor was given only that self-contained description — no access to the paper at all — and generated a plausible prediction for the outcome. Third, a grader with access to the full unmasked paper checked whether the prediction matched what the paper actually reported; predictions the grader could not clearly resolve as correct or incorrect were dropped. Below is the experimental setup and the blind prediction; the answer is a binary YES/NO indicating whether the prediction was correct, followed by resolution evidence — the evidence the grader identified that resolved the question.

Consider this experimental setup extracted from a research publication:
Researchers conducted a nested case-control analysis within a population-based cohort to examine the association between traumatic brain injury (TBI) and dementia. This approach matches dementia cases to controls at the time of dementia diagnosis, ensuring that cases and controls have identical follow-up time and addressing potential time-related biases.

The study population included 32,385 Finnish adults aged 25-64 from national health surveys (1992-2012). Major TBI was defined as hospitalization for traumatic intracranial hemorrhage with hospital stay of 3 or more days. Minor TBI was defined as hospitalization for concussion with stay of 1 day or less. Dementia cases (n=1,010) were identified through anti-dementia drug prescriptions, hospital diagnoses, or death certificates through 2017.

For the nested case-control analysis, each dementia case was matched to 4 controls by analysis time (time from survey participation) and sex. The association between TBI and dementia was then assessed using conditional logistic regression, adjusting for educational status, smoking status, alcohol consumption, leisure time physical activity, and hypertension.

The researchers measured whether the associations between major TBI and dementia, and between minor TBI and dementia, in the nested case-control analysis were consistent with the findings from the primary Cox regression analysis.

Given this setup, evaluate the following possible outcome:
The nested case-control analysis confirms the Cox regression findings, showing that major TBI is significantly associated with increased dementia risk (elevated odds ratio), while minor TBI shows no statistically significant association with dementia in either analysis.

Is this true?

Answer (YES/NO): NO